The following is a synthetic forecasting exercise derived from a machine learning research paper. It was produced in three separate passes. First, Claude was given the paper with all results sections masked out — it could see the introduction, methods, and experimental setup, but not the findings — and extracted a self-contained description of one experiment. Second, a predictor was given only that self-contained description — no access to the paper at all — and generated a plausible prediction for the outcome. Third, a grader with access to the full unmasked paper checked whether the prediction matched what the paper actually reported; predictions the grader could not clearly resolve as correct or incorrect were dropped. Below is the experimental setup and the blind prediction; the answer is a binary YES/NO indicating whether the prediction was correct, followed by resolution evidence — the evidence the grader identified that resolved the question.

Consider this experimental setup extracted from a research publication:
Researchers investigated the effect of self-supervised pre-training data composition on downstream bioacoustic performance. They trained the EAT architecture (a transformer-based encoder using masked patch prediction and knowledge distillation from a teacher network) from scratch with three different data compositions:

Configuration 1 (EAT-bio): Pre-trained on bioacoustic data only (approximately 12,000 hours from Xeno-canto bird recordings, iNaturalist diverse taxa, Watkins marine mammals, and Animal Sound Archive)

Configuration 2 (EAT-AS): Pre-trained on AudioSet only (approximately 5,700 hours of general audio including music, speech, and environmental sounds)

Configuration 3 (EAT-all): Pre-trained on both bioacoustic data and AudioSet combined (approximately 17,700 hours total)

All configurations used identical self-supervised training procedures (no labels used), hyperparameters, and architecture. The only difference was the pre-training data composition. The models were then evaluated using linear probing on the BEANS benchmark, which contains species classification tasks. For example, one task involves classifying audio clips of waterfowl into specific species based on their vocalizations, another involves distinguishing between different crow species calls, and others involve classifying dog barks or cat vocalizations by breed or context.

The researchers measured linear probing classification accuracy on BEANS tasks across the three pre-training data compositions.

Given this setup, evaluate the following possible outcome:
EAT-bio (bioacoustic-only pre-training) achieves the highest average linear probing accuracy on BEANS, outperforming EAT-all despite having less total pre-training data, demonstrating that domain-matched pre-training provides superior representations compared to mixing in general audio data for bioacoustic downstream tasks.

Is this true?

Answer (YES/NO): NO